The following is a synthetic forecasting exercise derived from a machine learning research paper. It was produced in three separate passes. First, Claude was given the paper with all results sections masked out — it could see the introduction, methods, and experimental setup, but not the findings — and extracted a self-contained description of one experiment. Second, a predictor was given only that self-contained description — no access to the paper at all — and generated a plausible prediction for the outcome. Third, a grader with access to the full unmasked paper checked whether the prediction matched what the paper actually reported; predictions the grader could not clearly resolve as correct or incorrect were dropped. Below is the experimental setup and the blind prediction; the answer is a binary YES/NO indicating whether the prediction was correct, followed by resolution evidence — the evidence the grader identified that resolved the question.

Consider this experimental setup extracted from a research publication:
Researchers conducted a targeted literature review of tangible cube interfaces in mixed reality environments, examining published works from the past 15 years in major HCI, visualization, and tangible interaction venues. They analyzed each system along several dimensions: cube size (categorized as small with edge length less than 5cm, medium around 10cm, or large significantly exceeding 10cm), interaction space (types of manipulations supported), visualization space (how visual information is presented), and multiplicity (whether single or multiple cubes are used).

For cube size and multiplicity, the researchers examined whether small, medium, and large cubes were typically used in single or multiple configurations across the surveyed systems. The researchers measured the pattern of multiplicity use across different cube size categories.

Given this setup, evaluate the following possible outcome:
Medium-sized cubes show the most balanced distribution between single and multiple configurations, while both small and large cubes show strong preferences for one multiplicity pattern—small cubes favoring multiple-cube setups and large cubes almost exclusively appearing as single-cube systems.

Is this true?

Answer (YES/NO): NO